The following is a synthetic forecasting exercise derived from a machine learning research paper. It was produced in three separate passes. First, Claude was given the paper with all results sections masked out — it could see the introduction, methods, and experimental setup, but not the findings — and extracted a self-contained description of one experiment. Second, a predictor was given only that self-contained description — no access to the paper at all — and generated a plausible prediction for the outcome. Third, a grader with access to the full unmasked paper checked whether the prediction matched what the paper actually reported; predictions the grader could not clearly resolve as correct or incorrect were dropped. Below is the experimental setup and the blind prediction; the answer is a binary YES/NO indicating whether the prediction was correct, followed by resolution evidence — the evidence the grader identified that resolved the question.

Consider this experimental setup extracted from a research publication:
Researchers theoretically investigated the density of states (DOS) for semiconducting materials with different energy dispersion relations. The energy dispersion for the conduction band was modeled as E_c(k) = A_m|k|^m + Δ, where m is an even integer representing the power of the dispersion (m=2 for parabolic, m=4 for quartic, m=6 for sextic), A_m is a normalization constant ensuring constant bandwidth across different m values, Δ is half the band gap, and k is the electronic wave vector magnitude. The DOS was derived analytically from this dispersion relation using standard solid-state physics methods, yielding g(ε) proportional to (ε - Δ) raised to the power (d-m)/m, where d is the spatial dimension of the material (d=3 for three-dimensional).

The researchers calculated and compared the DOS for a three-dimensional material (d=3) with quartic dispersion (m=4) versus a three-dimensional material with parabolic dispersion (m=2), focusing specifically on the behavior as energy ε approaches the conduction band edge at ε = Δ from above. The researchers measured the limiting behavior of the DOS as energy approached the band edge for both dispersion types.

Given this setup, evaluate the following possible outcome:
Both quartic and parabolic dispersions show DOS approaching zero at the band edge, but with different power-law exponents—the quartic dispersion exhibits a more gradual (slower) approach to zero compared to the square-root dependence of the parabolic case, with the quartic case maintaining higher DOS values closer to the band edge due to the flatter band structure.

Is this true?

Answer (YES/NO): NO